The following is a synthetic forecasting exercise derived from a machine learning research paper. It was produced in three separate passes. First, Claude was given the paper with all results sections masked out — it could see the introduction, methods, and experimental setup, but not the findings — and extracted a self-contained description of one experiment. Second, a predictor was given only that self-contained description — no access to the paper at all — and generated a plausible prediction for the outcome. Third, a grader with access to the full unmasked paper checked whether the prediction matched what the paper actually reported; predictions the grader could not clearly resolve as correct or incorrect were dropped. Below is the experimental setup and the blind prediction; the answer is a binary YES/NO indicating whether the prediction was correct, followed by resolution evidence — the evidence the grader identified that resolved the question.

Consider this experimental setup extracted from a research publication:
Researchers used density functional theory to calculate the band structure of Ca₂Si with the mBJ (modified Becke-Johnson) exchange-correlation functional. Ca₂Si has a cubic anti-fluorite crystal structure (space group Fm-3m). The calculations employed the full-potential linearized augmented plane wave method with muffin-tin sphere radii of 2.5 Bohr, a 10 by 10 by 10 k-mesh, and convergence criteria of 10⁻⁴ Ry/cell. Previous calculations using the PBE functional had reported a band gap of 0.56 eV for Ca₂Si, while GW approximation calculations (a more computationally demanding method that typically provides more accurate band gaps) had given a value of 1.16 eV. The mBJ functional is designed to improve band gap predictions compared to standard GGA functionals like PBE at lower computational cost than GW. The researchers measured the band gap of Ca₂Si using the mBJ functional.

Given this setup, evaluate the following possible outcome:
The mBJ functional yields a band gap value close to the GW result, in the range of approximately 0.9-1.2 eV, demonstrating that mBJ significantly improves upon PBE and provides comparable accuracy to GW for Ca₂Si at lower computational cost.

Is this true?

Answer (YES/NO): YES